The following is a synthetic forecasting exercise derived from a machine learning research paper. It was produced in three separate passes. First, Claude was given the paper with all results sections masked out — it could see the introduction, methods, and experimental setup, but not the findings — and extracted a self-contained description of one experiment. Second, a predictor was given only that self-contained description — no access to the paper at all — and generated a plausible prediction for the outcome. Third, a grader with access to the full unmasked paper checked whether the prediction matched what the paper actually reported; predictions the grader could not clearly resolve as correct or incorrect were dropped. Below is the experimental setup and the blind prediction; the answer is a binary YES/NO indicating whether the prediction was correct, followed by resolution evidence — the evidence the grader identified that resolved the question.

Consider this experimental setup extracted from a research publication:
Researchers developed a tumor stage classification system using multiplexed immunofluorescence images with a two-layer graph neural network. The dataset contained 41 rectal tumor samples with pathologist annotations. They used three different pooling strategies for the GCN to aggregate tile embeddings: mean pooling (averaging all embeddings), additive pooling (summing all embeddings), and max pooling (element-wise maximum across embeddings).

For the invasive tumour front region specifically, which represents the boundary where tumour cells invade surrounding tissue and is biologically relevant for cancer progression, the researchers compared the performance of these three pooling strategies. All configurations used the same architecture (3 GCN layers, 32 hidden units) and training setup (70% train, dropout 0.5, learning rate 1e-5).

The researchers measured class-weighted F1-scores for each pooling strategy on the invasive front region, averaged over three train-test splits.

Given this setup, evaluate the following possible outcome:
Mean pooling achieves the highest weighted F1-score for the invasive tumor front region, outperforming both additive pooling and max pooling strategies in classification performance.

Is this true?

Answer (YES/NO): NO